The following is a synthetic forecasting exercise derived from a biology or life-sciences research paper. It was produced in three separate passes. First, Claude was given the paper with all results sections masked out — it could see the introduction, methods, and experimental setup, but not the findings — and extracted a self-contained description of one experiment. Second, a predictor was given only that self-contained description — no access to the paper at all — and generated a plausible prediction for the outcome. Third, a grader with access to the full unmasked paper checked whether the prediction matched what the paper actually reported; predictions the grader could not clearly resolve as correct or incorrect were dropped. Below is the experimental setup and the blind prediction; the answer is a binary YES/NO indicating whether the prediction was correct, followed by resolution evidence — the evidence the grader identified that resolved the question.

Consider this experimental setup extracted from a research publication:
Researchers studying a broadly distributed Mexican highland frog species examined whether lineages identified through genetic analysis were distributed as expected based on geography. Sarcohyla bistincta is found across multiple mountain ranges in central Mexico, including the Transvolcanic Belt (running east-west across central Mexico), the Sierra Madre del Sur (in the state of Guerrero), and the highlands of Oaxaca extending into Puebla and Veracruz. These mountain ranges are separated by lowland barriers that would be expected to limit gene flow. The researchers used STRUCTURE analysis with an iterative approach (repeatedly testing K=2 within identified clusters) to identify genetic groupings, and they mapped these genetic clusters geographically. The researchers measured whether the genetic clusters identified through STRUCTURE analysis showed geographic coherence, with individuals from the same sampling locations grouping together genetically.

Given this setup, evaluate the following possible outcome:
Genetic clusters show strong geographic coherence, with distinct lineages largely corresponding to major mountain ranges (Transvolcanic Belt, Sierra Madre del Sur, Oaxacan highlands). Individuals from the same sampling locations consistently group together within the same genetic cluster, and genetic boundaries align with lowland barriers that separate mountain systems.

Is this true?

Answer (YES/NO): NO